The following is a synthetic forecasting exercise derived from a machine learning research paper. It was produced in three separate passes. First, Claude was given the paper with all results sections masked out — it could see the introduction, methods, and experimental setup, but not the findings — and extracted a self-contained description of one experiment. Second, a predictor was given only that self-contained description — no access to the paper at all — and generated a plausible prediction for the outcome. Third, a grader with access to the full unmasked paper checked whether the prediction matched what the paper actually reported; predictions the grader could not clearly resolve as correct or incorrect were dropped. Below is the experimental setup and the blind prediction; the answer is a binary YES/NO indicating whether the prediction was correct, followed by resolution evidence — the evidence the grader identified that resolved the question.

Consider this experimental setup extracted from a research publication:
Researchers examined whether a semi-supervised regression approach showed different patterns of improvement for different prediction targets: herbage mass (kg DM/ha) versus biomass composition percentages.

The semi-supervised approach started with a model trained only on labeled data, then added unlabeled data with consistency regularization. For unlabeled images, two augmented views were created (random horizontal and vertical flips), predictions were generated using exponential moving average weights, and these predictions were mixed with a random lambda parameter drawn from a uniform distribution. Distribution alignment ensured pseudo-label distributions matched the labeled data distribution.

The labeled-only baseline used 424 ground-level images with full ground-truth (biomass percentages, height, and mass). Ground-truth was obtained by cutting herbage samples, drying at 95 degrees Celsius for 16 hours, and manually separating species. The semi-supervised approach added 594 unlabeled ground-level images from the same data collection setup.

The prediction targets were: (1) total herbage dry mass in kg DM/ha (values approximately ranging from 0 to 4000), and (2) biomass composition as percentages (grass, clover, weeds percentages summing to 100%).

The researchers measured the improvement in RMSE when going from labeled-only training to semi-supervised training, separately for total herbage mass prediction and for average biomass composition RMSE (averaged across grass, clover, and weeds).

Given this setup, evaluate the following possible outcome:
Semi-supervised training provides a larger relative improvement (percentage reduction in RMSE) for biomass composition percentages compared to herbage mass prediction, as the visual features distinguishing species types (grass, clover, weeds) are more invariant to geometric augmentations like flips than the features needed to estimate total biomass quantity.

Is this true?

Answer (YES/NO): YES